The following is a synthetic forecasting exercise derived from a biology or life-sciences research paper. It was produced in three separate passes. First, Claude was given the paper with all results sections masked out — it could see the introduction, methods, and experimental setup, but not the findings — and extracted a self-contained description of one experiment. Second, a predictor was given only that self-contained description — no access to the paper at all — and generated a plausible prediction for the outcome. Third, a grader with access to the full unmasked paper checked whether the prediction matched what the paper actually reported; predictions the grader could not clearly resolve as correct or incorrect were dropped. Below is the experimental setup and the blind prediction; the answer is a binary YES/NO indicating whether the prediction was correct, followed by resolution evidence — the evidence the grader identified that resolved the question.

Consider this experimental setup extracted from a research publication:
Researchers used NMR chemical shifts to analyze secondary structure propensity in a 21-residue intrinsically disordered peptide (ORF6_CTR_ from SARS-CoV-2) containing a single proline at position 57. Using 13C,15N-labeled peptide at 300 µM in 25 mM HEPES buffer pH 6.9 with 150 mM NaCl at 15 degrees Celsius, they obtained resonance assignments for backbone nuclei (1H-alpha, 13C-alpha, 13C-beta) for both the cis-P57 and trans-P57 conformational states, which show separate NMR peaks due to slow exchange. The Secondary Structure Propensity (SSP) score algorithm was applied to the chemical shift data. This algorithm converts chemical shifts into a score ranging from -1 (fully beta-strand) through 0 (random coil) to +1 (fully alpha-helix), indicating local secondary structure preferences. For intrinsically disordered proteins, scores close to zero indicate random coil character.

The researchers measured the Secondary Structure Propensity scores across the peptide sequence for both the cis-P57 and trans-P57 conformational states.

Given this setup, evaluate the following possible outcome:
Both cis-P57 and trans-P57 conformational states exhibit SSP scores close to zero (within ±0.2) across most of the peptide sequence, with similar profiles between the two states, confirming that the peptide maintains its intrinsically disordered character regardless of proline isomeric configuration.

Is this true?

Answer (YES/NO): NO